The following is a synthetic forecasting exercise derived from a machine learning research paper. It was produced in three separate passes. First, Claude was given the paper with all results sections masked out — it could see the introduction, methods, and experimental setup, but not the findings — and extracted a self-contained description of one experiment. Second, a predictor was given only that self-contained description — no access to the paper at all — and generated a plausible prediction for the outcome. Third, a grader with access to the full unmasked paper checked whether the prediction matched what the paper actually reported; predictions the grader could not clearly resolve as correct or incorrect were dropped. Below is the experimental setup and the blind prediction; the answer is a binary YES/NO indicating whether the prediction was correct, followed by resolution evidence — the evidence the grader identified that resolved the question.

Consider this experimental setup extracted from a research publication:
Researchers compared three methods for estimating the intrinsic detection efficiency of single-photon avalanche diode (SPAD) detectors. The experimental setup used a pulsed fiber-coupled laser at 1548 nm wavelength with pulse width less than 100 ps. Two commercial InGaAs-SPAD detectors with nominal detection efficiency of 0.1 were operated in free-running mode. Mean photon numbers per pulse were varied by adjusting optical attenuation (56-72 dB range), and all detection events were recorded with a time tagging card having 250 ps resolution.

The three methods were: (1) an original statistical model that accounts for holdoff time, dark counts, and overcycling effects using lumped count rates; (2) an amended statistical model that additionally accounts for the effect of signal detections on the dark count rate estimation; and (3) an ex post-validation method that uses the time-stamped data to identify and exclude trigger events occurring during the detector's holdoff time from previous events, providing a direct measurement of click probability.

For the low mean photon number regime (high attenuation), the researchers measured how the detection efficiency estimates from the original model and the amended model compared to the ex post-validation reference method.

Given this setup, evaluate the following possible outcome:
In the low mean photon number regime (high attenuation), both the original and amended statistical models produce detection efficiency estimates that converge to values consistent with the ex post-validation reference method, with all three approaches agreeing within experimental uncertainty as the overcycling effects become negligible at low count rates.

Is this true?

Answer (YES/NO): YES